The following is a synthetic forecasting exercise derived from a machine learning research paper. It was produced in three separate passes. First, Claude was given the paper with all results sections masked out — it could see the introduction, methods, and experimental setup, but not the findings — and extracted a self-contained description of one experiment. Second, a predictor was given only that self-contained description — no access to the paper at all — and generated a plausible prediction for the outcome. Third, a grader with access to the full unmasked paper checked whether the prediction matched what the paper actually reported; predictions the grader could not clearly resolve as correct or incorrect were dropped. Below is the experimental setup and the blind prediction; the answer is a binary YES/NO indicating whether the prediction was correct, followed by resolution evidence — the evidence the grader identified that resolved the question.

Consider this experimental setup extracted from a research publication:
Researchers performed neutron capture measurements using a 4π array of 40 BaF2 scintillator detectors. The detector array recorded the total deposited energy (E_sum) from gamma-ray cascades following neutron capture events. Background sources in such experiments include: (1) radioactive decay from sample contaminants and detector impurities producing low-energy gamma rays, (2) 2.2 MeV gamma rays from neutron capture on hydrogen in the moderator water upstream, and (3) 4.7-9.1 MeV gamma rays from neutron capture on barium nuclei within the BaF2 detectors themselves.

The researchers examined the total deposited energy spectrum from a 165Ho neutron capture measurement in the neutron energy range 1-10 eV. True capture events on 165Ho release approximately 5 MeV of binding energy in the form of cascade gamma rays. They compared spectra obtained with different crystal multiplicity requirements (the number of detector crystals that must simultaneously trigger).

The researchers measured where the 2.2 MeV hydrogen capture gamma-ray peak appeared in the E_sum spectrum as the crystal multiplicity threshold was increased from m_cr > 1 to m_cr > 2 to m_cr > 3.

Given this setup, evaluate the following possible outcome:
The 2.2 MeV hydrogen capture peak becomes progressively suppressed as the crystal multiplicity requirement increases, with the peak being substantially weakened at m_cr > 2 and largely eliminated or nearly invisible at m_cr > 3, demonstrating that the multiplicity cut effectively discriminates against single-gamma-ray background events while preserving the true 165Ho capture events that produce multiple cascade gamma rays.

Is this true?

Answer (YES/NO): NO